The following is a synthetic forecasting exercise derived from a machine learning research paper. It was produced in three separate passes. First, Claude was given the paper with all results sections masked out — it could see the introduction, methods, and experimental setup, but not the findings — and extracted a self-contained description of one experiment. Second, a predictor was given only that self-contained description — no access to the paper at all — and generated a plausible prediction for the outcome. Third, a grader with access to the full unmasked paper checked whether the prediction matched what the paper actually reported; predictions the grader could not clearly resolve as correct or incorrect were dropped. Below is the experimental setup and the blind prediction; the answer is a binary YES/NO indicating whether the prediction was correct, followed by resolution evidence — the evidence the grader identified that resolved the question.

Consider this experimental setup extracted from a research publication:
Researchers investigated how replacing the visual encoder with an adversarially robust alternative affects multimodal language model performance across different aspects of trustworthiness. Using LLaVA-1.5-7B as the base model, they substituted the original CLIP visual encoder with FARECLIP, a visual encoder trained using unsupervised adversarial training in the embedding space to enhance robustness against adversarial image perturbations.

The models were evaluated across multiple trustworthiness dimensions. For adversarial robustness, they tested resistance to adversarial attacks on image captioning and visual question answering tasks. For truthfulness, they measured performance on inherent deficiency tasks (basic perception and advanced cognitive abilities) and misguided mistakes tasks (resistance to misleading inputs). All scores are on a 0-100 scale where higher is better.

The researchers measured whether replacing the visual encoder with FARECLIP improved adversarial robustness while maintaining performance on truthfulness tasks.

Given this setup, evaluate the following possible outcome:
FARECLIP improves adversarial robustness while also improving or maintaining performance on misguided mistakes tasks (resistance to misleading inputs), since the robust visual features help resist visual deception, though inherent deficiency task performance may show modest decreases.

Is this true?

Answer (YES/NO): NO